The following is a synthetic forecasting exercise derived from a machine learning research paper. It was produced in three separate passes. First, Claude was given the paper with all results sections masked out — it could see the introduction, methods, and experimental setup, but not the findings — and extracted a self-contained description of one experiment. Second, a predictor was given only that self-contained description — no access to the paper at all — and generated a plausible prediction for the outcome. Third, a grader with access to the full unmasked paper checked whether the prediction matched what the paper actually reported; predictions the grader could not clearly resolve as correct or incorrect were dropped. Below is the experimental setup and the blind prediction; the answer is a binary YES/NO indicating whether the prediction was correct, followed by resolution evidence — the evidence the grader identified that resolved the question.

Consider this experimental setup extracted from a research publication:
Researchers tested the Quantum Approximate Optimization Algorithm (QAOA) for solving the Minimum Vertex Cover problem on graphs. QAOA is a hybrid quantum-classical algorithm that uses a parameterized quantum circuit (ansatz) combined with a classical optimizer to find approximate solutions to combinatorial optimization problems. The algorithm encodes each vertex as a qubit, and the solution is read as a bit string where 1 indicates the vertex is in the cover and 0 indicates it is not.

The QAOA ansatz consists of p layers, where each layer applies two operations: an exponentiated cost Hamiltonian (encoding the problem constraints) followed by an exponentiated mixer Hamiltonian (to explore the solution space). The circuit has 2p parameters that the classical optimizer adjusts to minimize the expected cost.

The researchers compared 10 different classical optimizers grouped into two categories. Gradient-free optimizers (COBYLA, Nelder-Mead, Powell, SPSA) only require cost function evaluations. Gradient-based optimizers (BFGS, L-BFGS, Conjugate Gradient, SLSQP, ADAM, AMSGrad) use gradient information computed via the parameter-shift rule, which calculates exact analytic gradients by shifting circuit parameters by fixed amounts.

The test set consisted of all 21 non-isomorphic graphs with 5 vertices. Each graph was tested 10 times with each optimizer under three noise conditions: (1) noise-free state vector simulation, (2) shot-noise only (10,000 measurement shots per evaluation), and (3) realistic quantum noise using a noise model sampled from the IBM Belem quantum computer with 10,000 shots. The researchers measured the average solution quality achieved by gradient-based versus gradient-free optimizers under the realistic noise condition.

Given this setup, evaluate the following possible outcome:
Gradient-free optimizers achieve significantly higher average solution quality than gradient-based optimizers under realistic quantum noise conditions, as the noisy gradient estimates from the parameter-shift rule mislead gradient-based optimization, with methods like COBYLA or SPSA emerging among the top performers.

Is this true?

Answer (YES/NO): NO